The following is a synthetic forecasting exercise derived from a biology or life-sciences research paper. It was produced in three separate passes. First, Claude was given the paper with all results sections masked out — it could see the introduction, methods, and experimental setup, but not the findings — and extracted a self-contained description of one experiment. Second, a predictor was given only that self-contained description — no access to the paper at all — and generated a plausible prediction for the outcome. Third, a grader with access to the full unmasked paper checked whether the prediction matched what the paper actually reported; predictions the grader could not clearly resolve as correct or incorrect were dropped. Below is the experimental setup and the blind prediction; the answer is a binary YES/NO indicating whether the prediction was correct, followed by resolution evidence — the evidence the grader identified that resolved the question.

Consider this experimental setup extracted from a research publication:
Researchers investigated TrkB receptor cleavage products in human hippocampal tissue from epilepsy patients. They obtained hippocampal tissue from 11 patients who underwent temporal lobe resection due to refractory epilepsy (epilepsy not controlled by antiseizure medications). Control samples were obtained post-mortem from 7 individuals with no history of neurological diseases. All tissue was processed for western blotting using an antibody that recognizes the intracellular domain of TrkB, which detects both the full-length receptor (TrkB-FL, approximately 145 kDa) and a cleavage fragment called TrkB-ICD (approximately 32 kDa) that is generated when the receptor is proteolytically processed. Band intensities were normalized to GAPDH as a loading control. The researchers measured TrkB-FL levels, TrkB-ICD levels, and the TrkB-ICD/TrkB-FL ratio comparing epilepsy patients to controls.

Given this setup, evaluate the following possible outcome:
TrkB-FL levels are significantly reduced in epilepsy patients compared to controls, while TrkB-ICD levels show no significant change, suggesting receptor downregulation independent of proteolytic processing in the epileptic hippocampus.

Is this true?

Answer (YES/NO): NO